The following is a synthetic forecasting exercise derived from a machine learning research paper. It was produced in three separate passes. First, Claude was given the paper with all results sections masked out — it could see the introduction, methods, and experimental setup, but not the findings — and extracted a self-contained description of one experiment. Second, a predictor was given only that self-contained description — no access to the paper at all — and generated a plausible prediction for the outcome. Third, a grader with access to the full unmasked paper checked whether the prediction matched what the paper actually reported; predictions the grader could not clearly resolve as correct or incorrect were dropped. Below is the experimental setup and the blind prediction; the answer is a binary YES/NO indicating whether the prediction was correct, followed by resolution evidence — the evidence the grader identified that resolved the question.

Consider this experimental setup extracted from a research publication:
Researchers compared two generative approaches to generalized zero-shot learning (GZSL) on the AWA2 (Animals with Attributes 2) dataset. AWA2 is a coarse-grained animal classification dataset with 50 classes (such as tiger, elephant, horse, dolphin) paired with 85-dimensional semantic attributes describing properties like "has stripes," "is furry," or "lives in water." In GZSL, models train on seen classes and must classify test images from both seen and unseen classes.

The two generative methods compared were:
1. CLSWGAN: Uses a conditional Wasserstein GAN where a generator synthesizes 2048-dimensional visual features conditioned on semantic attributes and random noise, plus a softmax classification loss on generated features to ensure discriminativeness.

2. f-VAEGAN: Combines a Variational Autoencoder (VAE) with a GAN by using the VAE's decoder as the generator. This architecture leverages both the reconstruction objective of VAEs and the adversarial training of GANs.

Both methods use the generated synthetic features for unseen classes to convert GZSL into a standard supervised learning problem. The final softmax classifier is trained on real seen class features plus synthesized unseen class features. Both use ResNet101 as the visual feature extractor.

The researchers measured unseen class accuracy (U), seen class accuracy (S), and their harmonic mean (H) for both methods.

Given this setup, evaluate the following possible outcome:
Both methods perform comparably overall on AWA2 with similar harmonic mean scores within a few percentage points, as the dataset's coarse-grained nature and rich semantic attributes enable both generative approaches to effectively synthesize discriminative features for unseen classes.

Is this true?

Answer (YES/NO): NO